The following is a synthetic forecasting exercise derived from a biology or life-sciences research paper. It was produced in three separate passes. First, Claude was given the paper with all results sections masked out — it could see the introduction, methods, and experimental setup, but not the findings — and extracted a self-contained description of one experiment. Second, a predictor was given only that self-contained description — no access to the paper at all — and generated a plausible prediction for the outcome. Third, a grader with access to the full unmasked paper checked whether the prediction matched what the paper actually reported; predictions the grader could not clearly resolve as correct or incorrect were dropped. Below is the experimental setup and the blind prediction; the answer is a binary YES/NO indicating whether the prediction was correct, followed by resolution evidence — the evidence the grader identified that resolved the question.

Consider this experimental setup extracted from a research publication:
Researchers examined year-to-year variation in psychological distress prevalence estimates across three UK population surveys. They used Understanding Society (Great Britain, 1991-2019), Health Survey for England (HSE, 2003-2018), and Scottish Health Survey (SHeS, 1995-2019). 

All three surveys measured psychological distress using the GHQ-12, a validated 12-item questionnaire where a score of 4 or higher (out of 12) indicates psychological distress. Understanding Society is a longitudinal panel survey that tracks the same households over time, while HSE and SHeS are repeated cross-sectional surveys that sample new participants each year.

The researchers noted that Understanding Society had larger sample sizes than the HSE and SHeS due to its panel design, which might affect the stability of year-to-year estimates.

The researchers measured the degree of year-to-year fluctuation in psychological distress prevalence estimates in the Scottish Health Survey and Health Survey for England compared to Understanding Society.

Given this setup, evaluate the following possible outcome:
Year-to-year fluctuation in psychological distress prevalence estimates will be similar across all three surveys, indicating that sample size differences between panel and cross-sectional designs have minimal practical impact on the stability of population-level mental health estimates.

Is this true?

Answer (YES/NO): NO